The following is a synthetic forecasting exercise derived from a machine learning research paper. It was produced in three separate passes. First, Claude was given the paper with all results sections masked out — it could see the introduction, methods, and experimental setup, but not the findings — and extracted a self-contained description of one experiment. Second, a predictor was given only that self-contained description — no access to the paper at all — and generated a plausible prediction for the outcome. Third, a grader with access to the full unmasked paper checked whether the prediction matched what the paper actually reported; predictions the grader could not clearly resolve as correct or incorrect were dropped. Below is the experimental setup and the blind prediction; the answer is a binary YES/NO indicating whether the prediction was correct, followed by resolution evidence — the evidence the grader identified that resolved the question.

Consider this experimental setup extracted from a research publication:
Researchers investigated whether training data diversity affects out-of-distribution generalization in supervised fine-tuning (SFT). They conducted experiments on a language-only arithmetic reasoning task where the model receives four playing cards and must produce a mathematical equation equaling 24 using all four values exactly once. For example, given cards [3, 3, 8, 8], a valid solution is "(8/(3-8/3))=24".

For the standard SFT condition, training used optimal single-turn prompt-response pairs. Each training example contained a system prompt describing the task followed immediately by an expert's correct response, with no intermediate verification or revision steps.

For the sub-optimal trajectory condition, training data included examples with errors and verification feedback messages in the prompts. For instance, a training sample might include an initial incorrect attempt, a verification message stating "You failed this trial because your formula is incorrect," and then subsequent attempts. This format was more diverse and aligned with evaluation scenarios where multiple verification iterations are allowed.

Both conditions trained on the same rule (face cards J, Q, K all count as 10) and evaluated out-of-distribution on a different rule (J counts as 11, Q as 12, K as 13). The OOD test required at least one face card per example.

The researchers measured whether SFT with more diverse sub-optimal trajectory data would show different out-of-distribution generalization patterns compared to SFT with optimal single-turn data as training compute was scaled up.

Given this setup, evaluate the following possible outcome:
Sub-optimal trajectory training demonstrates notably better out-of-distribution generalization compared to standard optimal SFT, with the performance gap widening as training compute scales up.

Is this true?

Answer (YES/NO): NO